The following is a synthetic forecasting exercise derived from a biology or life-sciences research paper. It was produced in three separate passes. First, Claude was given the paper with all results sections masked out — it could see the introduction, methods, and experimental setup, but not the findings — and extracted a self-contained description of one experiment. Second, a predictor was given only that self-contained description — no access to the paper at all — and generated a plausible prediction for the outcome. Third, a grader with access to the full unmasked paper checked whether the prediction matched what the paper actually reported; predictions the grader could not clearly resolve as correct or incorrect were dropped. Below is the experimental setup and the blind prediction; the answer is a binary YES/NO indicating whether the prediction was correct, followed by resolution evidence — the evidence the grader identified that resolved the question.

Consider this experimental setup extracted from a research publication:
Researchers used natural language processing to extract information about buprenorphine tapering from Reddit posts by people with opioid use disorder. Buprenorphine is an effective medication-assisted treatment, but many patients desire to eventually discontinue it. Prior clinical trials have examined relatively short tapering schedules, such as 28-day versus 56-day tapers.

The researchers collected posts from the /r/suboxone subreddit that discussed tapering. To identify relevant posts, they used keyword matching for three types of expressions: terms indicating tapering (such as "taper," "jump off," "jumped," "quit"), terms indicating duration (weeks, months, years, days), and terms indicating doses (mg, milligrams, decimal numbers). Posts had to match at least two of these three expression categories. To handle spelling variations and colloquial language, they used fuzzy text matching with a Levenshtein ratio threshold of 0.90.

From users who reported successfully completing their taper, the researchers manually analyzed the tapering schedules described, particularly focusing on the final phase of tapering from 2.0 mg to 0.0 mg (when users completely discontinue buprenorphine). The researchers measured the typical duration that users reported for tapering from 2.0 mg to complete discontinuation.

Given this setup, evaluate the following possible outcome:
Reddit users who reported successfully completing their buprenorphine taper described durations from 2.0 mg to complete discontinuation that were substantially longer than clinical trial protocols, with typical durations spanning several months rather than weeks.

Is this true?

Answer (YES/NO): YES